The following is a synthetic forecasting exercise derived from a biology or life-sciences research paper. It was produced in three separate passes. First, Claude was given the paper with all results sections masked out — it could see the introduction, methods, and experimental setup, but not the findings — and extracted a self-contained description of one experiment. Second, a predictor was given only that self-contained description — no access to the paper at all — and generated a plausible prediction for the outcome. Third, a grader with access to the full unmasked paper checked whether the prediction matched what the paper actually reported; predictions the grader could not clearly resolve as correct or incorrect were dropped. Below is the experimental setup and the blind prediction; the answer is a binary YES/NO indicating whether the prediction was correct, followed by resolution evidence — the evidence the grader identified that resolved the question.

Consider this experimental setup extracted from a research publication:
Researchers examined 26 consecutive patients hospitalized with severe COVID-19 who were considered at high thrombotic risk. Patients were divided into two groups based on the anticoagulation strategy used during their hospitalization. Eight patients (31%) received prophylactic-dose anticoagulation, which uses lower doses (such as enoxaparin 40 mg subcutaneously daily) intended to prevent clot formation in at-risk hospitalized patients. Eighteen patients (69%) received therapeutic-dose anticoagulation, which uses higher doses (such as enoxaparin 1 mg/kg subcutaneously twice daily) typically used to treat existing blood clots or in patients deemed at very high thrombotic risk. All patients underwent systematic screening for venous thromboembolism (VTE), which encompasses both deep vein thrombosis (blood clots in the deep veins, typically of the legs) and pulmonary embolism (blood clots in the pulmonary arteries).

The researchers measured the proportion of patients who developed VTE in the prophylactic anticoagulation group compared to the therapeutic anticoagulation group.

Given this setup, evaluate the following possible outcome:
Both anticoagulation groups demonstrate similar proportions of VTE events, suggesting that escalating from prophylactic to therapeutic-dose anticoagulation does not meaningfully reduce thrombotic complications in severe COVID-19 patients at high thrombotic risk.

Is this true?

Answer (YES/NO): NO